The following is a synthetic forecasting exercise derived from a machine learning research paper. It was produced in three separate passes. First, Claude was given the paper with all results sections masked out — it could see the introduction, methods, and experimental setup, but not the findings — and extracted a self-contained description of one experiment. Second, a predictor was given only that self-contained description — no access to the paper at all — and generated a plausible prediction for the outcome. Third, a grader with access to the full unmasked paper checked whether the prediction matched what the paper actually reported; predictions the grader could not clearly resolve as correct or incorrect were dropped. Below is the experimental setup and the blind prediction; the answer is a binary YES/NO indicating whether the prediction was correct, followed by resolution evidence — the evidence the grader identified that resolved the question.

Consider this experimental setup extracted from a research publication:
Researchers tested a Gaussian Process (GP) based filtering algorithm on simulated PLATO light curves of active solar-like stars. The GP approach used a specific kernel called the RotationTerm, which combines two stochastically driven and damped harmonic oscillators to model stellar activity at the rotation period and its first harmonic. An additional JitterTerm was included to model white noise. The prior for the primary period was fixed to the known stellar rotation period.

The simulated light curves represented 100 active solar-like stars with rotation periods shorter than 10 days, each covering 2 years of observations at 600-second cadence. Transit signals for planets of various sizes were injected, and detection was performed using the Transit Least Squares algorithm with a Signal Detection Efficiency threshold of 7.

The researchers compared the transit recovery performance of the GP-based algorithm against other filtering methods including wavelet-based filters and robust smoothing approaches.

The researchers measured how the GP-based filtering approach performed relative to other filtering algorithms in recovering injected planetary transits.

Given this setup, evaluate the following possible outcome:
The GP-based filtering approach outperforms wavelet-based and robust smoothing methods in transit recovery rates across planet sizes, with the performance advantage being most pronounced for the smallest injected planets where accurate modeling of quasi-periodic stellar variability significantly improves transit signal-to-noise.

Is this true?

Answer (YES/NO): NO